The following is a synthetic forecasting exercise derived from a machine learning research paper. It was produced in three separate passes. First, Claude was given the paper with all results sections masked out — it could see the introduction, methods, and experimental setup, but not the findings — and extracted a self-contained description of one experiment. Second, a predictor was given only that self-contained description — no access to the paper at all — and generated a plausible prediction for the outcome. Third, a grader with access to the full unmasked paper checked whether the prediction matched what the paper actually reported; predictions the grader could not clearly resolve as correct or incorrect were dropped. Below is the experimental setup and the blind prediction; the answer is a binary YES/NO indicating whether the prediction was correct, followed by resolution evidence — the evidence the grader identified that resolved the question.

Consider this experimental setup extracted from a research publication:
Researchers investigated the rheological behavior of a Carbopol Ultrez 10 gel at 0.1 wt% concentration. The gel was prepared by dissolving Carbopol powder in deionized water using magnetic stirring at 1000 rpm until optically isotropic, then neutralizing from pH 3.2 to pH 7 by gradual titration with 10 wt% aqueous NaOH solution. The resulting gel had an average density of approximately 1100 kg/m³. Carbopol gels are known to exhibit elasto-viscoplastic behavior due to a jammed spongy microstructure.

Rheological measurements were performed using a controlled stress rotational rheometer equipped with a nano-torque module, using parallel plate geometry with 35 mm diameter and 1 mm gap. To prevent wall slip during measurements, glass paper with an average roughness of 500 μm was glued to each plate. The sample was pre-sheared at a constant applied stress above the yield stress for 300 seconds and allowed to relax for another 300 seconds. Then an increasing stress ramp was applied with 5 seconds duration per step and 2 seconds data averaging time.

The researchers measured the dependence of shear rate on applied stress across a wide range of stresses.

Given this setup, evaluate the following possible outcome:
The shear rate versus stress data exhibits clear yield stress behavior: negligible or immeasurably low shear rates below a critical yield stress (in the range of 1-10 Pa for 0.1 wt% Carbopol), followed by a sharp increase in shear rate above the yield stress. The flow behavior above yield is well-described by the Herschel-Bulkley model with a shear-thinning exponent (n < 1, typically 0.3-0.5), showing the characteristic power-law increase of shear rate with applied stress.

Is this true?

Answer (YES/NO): NO